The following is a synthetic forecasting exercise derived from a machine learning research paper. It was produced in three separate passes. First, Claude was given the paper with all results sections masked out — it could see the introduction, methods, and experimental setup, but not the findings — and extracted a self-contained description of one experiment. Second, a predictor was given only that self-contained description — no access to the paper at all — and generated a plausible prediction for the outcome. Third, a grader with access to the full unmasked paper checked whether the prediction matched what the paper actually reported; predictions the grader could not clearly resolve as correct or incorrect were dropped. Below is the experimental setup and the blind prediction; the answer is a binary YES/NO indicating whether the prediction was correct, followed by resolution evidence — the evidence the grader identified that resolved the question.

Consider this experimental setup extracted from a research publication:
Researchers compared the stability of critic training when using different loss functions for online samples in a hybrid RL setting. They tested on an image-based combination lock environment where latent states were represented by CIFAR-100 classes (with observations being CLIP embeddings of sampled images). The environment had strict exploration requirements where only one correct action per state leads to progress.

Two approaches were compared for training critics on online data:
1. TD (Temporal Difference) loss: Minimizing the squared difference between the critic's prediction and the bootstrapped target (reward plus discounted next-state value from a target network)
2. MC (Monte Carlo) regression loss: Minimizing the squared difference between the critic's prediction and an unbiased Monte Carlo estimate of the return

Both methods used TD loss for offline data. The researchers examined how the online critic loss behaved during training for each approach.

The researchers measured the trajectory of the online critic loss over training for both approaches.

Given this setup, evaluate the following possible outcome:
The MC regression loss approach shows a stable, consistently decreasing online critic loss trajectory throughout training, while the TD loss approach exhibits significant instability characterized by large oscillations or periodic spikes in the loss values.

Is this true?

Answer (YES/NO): NO